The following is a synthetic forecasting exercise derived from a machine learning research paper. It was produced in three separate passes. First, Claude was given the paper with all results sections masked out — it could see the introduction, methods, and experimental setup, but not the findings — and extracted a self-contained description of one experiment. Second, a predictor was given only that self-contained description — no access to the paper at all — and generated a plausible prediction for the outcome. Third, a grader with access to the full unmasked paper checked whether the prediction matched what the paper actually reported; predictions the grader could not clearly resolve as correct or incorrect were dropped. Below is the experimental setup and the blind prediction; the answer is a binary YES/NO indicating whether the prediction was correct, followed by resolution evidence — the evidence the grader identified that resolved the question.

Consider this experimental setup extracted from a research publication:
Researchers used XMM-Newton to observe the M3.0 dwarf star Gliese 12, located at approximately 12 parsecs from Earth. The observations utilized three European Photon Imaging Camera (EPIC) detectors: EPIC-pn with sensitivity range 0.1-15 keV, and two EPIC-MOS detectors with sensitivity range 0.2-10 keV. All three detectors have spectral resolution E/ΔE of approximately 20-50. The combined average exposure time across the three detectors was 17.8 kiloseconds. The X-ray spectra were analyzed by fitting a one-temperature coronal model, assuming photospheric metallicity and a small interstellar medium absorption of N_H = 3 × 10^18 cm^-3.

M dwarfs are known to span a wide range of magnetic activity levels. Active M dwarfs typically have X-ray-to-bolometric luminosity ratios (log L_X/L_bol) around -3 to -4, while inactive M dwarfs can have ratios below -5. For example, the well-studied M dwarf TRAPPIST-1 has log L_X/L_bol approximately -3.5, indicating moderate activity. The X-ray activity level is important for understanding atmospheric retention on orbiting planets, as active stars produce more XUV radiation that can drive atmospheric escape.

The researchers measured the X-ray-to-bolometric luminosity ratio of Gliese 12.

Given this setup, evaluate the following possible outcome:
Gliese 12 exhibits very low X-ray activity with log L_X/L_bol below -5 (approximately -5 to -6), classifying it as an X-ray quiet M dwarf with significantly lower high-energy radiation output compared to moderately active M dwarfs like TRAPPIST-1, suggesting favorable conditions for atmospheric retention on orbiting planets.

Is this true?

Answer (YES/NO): YES